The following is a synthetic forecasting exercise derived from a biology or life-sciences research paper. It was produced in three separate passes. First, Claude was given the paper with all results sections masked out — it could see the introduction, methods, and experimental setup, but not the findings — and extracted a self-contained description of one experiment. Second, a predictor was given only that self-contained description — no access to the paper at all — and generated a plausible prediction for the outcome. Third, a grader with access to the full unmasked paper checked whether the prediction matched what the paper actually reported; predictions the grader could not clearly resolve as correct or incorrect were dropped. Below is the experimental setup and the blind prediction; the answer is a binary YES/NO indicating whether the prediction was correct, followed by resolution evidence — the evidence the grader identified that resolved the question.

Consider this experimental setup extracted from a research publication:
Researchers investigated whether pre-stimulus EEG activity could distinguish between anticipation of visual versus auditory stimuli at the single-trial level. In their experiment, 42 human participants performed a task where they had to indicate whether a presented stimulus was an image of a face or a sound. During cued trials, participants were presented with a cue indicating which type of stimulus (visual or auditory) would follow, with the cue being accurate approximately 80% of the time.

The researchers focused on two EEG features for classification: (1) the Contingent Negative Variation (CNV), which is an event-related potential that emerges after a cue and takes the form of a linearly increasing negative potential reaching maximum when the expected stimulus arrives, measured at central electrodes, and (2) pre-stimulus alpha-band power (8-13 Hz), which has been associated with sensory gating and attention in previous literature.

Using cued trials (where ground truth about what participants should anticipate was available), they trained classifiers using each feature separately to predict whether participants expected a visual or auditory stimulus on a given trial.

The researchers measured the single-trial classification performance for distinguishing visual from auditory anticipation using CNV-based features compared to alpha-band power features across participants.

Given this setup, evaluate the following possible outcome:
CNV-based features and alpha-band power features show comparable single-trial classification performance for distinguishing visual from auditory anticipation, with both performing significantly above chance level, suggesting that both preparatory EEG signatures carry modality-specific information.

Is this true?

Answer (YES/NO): NO